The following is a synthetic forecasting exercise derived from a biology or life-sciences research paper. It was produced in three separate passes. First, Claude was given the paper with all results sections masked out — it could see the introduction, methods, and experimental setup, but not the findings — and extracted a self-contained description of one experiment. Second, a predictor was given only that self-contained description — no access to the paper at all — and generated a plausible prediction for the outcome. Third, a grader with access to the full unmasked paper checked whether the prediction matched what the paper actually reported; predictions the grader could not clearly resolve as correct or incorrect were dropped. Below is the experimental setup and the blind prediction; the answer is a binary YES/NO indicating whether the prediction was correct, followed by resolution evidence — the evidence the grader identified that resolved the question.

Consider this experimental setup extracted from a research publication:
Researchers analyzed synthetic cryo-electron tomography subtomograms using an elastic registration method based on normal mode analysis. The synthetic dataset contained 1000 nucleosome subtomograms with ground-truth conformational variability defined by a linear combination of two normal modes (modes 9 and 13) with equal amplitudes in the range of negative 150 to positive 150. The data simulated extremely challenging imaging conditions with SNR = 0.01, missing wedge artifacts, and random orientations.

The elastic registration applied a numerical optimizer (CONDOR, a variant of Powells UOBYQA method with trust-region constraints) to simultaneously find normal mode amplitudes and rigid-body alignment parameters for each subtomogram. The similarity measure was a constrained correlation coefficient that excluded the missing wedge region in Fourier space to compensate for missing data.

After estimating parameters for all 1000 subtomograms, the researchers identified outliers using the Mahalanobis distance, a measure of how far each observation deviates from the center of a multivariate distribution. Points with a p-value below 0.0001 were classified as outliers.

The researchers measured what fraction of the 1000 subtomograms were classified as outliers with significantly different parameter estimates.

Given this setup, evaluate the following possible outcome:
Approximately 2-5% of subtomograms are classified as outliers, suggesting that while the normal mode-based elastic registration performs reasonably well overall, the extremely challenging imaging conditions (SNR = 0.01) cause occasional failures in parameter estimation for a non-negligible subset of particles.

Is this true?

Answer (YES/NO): NO